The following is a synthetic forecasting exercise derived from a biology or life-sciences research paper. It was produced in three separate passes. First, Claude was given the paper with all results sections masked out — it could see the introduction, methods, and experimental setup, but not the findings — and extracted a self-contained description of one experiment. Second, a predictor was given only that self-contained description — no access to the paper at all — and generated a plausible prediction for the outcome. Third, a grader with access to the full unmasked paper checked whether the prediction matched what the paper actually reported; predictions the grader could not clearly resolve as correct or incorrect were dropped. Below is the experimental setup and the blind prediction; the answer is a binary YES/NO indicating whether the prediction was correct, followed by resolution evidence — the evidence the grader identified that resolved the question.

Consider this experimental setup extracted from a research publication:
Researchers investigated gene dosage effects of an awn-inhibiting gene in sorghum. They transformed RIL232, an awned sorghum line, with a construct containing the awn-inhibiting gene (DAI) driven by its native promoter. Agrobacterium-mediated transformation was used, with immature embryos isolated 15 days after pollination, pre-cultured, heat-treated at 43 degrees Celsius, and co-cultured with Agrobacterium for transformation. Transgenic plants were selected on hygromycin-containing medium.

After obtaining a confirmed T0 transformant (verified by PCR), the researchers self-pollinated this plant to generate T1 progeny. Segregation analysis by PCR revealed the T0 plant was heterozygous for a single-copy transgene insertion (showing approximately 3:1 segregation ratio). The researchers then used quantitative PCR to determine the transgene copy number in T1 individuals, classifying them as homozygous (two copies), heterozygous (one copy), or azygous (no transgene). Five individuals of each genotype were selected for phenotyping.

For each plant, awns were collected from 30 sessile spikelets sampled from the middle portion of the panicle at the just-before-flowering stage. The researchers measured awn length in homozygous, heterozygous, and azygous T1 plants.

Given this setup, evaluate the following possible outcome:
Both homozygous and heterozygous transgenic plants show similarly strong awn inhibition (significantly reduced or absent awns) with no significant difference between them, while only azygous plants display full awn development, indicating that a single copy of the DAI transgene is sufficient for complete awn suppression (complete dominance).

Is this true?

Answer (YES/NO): NO